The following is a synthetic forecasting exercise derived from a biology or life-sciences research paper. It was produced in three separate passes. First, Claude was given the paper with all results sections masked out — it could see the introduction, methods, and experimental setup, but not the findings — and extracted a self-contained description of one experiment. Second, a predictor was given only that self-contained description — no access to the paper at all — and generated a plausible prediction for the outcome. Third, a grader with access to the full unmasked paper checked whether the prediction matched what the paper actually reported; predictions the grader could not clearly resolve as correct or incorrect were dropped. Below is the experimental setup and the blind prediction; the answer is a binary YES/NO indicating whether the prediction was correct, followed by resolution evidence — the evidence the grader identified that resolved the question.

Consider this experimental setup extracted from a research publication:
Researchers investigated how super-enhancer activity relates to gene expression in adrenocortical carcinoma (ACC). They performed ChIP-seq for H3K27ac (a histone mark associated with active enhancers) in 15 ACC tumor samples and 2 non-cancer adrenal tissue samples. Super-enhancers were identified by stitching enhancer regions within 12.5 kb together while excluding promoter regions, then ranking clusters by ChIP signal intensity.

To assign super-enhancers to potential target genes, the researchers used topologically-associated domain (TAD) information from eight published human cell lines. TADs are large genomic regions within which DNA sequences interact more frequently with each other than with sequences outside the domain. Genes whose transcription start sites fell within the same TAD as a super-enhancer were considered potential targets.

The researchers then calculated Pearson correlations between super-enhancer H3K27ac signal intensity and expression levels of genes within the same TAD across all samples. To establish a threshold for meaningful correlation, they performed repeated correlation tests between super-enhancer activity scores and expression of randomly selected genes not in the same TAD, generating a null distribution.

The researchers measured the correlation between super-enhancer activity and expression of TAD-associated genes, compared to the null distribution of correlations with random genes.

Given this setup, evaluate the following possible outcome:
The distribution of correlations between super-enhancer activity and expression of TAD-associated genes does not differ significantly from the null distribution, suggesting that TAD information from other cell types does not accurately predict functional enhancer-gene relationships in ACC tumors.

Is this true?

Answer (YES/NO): NO